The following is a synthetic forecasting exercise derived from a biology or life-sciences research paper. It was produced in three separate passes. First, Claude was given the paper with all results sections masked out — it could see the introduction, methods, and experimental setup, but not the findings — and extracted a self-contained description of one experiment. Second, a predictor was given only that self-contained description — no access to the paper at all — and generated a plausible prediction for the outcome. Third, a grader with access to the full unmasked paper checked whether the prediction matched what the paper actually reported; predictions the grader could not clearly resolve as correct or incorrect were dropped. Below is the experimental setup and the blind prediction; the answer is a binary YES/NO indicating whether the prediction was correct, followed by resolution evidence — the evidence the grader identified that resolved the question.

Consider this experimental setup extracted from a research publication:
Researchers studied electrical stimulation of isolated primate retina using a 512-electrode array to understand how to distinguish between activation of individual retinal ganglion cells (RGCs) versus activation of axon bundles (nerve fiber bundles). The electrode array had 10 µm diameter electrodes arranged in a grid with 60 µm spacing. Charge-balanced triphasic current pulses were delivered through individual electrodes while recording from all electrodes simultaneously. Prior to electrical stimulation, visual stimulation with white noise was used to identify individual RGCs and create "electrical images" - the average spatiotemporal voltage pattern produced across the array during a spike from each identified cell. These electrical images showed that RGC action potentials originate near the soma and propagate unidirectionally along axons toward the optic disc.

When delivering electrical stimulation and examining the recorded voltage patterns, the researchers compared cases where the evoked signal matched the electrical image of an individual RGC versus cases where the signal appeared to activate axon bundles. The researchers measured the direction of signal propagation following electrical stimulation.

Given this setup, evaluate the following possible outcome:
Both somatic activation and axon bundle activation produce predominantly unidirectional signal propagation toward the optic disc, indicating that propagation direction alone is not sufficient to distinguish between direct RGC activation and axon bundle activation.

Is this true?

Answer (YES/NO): NO